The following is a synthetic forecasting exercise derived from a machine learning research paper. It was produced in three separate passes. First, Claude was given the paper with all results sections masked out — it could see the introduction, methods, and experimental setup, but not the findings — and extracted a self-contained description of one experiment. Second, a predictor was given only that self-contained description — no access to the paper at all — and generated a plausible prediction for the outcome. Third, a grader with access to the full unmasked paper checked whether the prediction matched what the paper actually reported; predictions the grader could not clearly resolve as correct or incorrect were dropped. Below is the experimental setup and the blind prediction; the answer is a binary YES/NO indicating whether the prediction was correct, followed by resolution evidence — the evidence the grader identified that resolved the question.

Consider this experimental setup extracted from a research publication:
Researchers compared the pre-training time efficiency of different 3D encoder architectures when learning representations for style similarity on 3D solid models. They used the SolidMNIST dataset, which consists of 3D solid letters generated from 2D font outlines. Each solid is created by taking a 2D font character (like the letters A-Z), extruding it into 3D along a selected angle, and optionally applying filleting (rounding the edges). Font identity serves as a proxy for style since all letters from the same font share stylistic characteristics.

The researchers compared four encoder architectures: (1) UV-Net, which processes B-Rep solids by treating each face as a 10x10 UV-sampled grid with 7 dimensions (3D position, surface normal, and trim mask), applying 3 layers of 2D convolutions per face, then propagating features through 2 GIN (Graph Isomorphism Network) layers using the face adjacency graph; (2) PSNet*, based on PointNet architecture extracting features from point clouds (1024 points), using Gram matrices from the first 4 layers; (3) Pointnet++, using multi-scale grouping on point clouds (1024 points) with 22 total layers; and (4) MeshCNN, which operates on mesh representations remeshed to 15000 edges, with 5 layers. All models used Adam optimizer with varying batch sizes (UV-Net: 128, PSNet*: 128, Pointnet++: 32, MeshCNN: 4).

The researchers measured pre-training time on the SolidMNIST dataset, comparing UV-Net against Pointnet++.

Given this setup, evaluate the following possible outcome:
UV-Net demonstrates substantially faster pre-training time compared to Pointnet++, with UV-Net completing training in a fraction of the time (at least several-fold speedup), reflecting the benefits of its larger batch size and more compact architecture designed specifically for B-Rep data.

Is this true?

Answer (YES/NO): NO